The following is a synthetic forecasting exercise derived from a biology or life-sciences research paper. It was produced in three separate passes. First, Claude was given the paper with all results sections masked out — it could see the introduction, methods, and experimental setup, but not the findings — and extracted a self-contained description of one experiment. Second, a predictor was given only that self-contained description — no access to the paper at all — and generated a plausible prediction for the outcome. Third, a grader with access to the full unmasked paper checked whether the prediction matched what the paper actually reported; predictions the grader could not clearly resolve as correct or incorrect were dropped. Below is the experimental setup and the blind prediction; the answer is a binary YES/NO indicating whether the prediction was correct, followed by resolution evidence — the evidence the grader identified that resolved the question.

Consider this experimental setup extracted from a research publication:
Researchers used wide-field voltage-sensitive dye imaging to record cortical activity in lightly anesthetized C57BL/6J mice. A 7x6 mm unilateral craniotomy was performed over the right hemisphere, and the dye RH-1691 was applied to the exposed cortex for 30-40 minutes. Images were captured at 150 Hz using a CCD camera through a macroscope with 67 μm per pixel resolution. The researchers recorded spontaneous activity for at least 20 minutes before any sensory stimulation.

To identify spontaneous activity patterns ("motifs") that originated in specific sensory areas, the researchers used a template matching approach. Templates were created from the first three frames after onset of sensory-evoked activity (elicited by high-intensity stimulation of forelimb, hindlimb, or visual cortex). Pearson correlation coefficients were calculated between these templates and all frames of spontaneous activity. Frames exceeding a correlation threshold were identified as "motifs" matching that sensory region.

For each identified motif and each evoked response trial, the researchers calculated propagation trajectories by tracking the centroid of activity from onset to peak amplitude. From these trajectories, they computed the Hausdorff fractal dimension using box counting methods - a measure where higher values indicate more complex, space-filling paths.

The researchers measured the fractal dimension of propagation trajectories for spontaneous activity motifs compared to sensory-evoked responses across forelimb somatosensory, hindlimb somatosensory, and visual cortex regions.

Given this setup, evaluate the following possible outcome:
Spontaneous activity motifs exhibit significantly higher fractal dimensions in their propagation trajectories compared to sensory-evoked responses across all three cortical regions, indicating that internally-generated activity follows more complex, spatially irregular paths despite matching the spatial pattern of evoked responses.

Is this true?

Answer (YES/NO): YES